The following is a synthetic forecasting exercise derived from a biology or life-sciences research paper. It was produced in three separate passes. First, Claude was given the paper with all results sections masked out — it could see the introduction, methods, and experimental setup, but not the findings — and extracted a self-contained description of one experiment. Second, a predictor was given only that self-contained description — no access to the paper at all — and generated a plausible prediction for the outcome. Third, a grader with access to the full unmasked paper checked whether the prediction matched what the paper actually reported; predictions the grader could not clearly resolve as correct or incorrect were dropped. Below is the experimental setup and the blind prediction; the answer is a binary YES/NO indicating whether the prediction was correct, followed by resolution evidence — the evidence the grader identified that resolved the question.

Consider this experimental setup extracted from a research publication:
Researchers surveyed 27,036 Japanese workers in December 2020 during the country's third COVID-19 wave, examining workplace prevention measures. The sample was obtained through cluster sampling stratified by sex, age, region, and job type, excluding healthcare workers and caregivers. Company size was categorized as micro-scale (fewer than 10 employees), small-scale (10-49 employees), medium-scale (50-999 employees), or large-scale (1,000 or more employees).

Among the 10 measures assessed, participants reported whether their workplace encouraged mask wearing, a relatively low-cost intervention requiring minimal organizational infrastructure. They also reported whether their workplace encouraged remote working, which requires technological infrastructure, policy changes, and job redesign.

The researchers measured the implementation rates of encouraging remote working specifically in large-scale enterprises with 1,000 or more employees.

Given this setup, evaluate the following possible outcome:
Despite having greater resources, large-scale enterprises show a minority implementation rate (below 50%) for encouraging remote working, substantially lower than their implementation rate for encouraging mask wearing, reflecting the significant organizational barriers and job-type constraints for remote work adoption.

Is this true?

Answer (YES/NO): YES